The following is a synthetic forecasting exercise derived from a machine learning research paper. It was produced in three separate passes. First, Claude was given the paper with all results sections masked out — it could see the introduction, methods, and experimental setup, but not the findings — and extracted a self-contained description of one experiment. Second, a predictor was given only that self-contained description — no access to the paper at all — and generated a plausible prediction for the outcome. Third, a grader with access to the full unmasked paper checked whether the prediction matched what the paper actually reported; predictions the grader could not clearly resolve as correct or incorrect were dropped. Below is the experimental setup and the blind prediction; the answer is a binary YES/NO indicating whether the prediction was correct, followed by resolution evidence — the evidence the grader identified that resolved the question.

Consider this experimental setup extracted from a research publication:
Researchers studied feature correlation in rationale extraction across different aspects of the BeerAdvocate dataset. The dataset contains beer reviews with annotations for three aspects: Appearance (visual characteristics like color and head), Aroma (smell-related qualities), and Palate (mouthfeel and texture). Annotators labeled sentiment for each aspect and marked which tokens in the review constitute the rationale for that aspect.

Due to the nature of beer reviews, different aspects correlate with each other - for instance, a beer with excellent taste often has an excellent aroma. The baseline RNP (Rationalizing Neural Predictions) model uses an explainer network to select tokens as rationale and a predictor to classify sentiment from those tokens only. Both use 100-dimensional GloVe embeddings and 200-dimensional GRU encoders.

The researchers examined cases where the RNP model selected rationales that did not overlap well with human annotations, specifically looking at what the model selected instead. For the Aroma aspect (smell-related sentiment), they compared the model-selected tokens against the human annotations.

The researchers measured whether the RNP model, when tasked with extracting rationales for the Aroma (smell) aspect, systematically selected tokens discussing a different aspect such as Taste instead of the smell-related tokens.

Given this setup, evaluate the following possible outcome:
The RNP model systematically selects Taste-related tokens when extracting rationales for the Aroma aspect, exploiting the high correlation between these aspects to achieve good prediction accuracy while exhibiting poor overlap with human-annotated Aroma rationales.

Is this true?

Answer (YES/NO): NO